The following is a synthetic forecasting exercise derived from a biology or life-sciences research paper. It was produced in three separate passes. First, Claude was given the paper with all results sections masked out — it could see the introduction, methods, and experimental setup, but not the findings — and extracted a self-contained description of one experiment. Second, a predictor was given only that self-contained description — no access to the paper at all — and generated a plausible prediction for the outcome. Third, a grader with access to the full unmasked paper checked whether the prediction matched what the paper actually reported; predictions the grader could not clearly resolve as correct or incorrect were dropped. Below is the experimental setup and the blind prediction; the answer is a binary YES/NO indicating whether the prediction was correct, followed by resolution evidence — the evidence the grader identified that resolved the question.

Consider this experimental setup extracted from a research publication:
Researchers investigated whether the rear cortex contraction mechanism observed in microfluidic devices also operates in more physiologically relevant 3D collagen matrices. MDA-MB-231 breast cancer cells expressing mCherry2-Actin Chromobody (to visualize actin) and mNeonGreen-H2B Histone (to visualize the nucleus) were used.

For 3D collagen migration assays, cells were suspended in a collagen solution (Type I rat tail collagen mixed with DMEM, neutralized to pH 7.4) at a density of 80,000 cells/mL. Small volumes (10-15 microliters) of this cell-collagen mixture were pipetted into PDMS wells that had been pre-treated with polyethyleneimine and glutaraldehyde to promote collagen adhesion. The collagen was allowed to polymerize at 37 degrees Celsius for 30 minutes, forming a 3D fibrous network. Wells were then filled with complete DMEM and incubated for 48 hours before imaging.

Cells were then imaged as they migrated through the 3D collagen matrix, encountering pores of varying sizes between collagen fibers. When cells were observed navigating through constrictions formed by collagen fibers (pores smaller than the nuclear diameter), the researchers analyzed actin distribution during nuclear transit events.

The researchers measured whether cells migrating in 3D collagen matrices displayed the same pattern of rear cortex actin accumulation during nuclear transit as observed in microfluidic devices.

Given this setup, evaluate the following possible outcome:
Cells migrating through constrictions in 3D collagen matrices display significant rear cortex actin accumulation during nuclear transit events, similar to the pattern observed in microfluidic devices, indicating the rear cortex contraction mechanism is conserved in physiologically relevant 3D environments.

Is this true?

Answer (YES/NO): YES